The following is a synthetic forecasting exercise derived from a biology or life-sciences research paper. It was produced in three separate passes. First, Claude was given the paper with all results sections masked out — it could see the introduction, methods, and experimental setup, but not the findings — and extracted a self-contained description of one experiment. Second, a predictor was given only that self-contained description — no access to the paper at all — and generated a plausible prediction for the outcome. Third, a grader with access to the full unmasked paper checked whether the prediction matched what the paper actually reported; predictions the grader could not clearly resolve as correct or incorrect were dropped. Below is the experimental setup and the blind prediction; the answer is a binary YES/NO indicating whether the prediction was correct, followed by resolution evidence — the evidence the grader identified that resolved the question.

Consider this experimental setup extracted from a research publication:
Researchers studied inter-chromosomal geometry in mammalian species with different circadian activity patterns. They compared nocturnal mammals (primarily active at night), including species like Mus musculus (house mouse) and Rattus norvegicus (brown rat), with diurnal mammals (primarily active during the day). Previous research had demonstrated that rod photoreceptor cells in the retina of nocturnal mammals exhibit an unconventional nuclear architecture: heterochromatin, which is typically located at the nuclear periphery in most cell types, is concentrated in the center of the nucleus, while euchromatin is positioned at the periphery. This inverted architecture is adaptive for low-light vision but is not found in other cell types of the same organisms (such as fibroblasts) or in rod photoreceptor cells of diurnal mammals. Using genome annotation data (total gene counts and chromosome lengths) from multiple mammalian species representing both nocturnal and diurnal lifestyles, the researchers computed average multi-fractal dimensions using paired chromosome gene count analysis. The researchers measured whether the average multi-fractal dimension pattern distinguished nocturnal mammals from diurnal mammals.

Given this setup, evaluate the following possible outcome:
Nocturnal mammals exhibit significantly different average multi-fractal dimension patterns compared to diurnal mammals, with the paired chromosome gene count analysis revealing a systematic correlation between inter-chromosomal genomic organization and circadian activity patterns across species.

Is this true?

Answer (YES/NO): YES